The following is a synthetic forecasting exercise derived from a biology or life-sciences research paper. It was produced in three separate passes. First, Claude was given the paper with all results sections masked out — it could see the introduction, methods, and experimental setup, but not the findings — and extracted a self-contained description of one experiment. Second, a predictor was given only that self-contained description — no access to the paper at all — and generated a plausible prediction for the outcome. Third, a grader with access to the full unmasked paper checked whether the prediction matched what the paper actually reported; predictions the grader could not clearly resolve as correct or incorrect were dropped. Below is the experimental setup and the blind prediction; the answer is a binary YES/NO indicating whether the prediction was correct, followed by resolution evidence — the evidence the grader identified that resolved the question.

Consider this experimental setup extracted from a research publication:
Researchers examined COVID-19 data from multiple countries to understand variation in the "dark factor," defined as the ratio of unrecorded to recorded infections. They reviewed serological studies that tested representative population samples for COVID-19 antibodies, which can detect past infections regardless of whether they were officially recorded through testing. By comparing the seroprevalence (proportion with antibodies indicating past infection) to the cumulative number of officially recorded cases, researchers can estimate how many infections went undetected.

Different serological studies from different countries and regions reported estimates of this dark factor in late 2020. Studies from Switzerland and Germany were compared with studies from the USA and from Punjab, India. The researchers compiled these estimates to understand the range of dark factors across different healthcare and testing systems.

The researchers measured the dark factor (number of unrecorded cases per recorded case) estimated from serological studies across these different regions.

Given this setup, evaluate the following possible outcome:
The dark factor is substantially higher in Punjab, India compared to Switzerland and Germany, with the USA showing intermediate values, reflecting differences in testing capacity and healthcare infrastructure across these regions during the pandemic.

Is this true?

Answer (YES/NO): YES